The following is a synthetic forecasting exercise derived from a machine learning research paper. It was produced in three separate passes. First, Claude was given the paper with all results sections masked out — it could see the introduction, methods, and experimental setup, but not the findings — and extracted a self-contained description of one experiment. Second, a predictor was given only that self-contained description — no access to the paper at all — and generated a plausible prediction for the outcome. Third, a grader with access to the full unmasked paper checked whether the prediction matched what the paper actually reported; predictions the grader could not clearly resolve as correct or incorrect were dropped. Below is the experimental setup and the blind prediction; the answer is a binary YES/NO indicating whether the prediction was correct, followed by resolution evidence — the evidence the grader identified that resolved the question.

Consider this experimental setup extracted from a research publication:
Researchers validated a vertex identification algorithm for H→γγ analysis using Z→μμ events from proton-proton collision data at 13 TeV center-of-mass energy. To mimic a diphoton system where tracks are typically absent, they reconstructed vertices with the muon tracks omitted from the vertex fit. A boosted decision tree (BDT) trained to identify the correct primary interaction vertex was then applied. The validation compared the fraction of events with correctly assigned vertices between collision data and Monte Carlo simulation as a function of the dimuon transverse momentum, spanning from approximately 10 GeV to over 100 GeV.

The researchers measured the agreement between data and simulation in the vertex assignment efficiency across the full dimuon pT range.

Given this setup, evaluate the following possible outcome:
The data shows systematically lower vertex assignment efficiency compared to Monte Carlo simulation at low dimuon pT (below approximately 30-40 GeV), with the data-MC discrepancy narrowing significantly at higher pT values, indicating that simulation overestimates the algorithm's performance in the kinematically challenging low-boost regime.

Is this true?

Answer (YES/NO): NO